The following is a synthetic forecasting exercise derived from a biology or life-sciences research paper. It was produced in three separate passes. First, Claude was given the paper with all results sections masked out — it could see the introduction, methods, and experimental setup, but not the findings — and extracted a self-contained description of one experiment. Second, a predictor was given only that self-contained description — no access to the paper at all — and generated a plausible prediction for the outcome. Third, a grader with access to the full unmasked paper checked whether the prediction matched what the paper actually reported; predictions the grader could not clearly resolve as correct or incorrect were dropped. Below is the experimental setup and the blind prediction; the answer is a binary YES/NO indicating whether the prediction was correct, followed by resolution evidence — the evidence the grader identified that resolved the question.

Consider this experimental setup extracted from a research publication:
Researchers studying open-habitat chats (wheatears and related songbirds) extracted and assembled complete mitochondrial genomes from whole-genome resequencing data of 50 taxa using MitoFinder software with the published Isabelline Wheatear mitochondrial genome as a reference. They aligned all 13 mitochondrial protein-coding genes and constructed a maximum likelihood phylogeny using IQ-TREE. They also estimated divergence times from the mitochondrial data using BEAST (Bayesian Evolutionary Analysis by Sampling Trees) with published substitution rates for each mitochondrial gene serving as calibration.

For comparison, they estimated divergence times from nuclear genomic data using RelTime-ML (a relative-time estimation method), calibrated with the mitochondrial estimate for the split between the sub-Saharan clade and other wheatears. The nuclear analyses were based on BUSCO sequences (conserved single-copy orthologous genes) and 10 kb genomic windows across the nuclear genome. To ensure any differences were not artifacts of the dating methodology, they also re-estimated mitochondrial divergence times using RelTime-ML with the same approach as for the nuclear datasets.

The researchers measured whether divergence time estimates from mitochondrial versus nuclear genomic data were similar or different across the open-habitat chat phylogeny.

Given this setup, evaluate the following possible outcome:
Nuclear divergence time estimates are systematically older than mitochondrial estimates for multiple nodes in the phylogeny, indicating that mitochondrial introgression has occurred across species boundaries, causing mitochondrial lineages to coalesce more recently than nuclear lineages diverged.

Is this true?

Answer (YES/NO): NO